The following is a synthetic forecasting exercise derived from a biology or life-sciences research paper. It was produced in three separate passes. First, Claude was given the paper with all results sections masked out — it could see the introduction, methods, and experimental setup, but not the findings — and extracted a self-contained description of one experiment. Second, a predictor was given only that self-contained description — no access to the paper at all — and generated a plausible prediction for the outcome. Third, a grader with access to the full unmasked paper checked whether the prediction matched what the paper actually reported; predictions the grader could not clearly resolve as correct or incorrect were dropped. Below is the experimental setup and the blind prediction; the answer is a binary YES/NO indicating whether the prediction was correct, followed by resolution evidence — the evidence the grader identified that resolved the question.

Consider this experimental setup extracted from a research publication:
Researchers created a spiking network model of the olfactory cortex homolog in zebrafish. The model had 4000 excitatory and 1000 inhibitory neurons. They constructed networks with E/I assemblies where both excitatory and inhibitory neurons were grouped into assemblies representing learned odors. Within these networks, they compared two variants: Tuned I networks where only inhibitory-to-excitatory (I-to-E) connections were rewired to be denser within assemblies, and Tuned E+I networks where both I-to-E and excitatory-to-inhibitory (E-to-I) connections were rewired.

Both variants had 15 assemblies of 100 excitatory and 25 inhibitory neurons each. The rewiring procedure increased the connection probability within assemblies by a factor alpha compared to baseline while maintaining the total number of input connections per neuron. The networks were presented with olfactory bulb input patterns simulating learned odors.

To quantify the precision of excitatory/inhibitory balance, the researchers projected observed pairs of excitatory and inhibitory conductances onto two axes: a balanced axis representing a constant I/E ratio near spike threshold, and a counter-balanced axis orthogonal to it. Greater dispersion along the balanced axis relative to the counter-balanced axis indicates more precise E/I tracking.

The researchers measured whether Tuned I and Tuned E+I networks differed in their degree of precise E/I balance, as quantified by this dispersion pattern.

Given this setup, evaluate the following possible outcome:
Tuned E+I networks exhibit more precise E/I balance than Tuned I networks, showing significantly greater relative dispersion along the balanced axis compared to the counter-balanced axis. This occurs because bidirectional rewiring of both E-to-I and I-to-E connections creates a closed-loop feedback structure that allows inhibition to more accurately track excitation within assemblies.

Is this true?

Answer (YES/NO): NO